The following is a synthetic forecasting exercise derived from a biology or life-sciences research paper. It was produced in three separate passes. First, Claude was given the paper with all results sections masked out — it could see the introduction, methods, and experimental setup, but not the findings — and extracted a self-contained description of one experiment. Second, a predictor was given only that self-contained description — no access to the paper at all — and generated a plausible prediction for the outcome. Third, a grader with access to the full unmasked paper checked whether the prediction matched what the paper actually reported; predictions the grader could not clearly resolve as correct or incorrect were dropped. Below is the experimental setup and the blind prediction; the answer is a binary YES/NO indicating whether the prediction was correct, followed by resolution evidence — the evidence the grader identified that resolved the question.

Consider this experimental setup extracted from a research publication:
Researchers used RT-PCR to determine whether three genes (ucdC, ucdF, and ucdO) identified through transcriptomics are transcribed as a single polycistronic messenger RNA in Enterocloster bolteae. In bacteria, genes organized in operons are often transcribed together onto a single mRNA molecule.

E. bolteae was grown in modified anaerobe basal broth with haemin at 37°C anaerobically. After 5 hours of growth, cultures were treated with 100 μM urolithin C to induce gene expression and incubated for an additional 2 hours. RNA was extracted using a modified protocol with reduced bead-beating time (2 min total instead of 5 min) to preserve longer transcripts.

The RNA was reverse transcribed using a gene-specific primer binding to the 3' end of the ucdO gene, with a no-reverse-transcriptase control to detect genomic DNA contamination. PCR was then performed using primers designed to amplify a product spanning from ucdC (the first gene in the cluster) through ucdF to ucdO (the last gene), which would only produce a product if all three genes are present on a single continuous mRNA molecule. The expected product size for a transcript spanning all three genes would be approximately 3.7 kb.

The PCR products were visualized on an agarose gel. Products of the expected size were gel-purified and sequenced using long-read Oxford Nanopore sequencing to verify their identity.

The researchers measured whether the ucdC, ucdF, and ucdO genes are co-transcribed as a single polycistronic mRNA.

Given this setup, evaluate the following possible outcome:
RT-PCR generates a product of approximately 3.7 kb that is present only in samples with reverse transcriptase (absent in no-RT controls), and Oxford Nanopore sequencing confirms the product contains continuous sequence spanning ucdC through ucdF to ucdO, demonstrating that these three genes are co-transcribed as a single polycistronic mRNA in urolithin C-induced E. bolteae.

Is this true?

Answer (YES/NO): YES